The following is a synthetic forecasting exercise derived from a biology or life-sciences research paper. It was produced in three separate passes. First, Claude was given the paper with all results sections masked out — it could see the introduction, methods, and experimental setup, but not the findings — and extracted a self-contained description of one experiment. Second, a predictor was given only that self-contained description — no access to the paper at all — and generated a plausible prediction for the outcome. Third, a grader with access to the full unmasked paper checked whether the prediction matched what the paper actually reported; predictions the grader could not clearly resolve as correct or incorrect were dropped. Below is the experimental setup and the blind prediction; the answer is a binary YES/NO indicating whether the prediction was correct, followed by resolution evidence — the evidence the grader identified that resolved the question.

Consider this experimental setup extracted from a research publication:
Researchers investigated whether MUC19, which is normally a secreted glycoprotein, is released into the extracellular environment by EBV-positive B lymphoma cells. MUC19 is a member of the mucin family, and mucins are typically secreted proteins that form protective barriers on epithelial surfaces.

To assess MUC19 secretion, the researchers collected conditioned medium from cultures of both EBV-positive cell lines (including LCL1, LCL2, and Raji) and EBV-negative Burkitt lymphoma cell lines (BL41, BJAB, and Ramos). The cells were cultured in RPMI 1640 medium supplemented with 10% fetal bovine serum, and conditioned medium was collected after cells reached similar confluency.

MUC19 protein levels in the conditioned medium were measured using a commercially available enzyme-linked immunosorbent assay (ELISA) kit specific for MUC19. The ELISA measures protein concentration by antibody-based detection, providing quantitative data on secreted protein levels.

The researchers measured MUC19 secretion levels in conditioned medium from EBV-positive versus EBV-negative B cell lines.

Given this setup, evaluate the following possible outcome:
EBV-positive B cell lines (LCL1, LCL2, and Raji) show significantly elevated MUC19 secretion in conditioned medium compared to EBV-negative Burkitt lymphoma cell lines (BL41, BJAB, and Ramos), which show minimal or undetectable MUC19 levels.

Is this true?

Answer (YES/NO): NO